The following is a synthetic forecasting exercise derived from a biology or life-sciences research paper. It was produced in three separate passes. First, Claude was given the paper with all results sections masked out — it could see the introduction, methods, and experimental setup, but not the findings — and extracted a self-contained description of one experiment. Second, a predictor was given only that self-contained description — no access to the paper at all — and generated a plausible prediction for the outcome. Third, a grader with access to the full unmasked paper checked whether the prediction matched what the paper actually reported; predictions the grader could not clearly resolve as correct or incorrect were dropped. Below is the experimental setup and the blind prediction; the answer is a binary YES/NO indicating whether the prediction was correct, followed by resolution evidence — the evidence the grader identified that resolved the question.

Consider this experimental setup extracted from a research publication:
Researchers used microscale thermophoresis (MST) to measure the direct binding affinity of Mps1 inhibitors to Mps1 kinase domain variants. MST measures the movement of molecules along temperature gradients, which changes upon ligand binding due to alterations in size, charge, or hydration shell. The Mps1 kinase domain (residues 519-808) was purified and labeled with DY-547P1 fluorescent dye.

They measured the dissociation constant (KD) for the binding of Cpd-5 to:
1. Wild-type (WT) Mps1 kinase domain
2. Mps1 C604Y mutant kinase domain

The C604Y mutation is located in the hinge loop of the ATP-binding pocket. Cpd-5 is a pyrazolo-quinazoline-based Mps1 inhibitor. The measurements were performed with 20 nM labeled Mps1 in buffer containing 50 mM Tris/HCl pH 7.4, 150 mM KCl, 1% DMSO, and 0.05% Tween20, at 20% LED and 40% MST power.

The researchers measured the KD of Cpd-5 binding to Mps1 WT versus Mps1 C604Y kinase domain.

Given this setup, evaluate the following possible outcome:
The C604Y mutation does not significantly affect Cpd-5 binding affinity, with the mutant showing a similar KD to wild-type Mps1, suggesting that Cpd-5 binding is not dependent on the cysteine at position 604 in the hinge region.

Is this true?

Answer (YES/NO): NO